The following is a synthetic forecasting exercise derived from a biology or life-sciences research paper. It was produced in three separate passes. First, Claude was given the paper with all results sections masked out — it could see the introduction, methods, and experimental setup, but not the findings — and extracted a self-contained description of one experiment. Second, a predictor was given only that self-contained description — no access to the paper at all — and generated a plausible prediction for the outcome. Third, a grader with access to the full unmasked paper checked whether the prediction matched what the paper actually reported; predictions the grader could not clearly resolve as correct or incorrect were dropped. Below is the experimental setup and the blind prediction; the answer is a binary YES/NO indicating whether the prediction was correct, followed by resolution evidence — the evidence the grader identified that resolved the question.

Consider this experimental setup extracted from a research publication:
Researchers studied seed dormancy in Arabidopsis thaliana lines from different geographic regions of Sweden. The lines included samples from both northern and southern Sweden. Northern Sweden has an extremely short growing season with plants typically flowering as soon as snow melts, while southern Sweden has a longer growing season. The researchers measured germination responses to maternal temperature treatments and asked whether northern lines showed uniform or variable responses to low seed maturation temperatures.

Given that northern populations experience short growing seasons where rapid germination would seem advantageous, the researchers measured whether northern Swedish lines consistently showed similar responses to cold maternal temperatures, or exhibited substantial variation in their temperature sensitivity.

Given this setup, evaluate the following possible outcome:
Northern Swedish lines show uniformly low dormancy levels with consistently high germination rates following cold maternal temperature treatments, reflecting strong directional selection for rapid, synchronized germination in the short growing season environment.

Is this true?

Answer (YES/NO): NO